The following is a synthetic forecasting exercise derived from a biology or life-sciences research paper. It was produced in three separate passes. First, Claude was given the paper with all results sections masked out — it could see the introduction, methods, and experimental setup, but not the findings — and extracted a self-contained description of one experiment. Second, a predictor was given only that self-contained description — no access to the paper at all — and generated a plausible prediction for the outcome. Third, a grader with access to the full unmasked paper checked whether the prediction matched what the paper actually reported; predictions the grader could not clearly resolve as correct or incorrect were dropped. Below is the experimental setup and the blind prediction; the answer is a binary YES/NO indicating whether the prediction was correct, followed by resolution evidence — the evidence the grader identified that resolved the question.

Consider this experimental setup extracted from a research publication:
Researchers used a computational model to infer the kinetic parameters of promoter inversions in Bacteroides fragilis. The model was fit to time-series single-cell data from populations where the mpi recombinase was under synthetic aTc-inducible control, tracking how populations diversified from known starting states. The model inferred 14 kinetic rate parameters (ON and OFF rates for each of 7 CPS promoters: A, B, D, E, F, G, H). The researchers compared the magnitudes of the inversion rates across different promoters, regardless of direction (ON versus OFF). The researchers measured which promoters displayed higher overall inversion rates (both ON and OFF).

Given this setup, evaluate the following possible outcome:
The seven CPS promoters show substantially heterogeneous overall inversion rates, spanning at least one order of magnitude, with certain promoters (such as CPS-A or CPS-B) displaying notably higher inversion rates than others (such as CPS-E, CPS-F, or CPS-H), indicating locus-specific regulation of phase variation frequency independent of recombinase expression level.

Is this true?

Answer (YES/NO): NO